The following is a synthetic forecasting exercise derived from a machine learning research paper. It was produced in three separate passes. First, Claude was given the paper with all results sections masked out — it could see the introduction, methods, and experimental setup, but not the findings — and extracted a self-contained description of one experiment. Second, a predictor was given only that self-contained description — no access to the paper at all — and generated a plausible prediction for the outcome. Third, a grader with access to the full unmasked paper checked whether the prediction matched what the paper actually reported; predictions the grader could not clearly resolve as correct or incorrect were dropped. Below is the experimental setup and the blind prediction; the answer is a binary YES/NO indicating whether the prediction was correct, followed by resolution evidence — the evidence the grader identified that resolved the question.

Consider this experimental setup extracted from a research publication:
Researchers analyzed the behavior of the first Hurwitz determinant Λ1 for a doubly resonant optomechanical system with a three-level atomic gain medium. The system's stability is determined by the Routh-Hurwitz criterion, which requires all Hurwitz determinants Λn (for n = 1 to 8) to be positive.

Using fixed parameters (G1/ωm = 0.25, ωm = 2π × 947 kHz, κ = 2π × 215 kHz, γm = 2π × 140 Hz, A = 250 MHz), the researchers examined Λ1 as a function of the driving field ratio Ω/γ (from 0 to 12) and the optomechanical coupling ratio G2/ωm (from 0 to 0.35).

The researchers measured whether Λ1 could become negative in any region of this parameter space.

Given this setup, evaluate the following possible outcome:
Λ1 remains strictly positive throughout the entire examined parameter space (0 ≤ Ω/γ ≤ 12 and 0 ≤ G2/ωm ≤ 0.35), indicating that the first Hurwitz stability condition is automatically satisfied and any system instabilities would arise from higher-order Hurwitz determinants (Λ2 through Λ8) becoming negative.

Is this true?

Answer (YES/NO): YES